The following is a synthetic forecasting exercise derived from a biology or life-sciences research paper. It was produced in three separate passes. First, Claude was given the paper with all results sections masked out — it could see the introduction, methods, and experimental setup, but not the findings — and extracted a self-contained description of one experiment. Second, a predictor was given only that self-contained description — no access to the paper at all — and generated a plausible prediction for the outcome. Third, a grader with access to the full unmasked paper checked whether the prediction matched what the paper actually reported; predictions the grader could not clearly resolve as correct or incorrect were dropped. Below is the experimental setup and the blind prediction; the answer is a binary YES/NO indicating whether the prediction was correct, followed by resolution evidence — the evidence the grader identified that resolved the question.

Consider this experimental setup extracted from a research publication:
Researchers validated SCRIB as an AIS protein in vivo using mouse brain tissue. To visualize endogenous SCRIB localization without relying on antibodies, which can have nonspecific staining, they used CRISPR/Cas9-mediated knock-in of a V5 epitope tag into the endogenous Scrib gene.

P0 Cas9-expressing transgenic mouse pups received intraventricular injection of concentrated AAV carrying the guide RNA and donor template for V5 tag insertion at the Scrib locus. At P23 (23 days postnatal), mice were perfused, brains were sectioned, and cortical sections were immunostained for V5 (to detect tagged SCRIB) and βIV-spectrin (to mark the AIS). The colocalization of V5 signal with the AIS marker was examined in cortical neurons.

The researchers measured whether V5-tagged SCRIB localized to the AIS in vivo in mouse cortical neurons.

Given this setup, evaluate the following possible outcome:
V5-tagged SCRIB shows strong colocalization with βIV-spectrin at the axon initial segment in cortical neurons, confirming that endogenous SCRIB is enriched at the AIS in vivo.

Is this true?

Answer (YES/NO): YES